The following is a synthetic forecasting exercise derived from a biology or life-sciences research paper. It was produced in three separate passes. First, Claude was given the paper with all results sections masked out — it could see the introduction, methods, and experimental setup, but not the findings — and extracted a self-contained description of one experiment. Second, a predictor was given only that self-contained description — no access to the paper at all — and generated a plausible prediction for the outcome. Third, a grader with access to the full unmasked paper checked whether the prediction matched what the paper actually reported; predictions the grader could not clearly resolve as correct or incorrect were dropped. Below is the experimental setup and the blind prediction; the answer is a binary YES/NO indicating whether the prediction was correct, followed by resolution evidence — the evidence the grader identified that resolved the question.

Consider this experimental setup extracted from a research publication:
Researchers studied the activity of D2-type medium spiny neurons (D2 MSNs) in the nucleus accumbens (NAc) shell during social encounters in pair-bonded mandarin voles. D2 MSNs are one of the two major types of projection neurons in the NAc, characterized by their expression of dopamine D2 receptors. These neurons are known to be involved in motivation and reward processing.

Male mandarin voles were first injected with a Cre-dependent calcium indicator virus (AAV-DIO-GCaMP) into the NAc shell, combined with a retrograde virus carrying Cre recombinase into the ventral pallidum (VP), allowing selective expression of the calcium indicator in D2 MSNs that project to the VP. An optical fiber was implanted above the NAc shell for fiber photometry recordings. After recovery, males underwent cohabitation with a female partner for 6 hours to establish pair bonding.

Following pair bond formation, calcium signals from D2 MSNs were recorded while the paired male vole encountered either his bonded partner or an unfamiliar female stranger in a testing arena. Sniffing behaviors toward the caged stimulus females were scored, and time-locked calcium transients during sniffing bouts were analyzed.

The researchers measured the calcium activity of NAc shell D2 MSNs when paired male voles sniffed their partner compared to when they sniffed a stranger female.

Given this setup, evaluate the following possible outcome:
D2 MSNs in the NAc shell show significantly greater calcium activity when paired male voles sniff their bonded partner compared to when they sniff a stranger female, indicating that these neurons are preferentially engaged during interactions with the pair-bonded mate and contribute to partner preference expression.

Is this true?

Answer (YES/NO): NO